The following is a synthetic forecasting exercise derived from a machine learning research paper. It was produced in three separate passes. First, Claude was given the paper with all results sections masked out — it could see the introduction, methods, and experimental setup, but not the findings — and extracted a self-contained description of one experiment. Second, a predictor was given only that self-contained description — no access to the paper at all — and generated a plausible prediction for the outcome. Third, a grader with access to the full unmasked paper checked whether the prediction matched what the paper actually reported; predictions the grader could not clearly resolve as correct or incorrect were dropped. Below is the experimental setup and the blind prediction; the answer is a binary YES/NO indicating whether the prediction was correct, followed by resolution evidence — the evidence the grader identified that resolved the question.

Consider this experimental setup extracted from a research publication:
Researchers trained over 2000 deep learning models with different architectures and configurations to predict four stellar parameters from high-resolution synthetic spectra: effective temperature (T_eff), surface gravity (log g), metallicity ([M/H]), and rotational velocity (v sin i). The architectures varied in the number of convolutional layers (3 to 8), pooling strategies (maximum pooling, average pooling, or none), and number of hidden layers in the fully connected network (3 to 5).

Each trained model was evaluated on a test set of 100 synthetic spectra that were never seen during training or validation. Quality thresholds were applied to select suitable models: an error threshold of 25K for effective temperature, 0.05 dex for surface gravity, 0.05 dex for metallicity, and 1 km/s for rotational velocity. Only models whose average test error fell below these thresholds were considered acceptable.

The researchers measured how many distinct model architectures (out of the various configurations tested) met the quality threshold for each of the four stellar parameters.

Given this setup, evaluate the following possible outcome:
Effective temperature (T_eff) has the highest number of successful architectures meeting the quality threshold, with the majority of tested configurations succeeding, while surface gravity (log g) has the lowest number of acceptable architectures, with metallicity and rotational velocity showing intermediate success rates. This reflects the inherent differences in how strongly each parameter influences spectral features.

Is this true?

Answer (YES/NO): NO